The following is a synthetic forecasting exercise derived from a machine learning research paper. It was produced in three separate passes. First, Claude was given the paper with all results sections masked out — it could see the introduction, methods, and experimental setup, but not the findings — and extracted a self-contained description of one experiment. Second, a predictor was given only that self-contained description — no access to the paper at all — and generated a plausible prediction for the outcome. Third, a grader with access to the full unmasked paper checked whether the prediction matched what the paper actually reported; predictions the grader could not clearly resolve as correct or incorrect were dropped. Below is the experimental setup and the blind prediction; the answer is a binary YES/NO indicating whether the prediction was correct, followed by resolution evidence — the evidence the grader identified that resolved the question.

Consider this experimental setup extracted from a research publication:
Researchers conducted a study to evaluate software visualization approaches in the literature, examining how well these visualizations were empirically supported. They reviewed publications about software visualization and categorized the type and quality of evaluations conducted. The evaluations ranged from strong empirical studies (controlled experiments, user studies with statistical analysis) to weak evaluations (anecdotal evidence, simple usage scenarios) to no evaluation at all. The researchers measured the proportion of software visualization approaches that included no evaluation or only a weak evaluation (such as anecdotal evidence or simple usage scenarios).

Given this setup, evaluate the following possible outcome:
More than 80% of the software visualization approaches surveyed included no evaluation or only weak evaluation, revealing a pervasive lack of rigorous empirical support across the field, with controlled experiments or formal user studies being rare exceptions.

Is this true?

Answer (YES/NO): NO